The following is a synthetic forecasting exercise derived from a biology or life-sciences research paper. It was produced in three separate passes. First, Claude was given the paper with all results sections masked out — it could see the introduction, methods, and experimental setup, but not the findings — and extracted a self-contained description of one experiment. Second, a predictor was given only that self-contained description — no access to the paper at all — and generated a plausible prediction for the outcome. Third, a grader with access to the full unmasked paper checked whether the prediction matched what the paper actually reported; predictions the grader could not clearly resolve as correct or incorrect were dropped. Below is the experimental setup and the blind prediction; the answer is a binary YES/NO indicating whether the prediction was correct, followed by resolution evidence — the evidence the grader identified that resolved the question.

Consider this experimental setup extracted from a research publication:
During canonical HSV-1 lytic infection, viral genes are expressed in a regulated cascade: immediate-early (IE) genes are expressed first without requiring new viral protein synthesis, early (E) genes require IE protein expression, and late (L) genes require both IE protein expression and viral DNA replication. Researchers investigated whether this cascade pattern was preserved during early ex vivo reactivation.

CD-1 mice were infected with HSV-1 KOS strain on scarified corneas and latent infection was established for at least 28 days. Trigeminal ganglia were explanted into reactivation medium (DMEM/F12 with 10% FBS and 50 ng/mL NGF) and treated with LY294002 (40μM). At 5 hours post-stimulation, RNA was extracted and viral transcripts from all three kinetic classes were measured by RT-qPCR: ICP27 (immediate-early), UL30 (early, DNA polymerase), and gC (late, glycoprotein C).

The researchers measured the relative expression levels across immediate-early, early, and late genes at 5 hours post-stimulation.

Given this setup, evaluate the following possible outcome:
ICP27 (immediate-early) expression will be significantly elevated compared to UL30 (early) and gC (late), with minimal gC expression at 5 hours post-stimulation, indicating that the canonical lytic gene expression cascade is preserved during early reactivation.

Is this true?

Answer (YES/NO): NO